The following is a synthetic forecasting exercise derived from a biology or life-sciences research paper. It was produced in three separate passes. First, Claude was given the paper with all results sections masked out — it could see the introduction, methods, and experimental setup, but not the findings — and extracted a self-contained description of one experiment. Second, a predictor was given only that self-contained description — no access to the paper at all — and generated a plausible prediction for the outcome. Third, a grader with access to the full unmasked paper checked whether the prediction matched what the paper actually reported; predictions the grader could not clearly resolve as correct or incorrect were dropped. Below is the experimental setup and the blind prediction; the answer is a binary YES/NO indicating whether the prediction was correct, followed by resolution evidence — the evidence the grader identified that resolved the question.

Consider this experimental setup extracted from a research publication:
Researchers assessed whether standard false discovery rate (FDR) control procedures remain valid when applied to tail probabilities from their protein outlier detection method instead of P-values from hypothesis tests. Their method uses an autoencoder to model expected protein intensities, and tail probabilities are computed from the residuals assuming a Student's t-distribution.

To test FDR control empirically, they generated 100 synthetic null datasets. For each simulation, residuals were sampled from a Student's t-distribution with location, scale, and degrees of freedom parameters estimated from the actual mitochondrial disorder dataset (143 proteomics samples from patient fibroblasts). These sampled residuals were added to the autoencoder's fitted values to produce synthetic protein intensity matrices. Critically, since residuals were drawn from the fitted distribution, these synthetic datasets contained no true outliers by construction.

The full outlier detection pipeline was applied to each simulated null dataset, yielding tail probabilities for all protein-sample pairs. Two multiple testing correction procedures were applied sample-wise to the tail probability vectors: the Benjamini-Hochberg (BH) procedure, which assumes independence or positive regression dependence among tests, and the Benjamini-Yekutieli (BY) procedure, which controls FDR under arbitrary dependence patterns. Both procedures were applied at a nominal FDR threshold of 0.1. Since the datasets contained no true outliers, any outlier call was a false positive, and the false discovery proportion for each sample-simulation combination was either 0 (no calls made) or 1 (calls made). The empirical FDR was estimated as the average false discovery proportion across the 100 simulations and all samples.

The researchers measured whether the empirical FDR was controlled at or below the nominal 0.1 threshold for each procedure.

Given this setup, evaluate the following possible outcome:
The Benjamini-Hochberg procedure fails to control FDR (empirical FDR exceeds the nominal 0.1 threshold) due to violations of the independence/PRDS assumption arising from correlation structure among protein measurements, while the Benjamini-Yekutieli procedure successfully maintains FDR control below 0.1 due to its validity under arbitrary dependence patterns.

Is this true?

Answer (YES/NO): NO